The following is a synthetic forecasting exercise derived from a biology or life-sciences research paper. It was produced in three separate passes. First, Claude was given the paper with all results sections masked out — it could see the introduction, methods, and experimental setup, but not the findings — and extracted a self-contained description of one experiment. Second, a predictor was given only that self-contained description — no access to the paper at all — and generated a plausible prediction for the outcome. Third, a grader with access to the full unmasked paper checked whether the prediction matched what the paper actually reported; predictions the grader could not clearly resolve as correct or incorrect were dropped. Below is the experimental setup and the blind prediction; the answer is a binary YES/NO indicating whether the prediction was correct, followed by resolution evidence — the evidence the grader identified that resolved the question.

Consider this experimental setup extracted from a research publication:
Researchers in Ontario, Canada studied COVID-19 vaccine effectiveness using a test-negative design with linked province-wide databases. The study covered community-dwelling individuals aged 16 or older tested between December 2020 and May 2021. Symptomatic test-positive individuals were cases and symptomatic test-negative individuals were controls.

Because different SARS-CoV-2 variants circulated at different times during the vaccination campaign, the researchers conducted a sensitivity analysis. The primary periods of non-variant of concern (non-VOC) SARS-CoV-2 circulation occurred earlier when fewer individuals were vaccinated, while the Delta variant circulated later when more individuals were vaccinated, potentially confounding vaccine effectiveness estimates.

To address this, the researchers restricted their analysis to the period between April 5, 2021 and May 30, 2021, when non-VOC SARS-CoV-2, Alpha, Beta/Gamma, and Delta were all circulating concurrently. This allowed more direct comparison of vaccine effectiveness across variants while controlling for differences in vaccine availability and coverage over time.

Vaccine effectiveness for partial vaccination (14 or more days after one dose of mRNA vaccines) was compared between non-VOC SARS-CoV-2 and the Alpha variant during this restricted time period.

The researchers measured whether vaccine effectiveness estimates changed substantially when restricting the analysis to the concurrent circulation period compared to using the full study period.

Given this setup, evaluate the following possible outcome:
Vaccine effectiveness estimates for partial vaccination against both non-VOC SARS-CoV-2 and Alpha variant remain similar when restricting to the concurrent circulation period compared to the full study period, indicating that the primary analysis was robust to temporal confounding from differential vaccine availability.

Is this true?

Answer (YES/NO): YES